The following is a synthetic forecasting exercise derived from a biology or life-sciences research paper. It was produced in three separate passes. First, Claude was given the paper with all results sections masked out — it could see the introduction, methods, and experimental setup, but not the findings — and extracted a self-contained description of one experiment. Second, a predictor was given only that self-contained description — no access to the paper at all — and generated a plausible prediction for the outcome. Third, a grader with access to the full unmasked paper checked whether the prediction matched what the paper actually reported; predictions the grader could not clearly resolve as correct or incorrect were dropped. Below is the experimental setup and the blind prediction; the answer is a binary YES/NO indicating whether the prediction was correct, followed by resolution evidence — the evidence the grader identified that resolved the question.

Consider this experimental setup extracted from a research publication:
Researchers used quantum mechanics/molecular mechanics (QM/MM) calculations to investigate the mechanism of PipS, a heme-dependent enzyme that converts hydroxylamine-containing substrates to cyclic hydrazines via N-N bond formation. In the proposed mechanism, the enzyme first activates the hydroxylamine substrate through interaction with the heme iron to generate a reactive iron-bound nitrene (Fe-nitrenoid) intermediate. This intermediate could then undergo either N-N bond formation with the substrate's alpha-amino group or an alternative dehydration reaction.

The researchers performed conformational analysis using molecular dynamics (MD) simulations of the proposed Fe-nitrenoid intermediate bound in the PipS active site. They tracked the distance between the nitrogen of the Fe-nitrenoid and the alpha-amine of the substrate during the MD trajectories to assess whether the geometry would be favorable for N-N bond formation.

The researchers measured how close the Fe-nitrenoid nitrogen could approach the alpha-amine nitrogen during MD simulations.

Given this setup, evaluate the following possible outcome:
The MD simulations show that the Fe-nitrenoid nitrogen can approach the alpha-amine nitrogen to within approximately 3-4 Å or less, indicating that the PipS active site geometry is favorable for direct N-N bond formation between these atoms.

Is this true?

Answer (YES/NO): YES